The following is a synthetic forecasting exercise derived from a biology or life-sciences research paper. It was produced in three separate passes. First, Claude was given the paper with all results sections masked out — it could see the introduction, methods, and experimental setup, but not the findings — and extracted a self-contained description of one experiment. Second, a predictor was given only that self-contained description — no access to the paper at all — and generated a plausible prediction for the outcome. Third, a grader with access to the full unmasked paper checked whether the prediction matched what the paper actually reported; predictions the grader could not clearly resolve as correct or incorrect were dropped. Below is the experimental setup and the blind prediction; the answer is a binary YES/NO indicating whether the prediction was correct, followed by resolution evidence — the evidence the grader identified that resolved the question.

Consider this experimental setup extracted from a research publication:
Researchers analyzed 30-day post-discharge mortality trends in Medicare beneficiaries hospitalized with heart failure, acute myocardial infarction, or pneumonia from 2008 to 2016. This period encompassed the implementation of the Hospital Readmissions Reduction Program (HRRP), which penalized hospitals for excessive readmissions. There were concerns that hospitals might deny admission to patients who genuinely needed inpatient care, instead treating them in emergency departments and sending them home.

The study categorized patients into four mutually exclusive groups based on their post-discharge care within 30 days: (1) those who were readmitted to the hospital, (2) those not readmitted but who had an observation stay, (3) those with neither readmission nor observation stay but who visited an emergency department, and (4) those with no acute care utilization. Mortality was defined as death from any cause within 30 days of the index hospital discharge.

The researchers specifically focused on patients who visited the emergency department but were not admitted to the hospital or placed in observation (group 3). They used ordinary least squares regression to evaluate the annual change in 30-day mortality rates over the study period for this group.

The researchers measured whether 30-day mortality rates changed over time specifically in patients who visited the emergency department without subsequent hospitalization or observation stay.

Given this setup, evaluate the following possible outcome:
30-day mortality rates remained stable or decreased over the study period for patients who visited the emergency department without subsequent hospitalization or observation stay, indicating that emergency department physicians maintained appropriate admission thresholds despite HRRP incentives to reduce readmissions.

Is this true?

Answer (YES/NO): YES